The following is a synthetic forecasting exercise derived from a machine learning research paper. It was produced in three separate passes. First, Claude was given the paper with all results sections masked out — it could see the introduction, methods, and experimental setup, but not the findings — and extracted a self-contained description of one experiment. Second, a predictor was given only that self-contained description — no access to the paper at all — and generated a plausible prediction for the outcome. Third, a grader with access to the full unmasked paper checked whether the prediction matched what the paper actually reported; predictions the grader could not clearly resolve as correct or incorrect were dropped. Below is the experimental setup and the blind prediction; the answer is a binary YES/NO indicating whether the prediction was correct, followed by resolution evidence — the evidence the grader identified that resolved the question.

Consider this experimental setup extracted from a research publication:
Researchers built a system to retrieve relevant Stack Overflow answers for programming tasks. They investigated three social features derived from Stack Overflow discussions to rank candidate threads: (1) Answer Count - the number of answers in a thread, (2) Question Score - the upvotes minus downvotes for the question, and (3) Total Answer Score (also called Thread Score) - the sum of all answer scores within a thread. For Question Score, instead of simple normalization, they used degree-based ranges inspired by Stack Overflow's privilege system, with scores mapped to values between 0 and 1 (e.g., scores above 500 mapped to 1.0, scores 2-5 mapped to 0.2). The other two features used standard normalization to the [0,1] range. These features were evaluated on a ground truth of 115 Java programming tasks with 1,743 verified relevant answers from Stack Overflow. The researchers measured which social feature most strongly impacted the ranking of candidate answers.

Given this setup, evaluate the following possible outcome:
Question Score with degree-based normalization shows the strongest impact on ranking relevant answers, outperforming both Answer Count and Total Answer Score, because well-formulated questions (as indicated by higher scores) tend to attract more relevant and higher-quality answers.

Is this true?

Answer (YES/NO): NO